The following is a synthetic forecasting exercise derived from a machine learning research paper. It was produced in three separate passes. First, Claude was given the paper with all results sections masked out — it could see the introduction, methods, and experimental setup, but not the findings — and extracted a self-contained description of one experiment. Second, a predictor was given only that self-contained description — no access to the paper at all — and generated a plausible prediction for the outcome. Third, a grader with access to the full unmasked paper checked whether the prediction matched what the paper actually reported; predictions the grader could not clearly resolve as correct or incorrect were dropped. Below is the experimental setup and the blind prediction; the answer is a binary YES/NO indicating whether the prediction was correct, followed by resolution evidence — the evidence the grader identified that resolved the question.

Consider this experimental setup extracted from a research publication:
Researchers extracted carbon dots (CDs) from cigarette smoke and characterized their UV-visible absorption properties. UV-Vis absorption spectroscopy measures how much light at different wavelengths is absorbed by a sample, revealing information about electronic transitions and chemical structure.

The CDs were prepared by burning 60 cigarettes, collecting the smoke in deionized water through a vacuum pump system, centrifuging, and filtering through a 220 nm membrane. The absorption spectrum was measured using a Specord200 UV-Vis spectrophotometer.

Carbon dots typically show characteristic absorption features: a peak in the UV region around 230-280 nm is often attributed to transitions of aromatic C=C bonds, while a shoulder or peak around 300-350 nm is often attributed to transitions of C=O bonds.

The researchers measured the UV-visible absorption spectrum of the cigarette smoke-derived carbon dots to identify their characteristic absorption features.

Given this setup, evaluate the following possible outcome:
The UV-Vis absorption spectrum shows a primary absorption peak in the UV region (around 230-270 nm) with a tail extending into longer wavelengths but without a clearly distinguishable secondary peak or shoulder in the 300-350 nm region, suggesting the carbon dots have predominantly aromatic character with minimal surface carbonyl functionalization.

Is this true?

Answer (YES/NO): NO